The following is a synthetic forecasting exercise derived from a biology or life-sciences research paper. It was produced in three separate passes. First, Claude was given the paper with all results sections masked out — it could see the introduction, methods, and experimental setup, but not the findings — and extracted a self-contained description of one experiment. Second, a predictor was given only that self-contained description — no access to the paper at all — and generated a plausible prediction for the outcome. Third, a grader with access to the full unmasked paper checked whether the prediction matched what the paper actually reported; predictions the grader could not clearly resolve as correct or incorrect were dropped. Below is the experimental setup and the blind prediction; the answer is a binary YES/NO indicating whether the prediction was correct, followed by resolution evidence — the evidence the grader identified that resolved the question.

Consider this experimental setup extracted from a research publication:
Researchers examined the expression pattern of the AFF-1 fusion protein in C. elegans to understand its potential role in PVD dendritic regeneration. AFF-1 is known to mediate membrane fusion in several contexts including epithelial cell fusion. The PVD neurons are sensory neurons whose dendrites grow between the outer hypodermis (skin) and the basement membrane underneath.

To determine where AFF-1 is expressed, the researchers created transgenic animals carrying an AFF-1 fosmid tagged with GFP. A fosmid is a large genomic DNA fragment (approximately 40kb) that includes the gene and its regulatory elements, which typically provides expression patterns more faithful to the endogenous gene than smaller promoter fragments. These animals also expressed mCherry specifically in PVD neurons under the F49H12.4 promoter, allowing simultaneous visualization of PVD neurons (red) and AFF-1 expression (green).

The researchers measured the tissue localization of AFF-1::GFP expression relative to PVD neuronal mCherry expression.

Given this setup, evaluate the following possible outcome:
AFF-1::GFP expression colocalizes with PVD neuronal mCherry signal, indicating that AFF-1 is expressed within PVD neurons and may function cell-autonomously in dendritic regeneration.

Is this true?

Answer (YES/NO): NO